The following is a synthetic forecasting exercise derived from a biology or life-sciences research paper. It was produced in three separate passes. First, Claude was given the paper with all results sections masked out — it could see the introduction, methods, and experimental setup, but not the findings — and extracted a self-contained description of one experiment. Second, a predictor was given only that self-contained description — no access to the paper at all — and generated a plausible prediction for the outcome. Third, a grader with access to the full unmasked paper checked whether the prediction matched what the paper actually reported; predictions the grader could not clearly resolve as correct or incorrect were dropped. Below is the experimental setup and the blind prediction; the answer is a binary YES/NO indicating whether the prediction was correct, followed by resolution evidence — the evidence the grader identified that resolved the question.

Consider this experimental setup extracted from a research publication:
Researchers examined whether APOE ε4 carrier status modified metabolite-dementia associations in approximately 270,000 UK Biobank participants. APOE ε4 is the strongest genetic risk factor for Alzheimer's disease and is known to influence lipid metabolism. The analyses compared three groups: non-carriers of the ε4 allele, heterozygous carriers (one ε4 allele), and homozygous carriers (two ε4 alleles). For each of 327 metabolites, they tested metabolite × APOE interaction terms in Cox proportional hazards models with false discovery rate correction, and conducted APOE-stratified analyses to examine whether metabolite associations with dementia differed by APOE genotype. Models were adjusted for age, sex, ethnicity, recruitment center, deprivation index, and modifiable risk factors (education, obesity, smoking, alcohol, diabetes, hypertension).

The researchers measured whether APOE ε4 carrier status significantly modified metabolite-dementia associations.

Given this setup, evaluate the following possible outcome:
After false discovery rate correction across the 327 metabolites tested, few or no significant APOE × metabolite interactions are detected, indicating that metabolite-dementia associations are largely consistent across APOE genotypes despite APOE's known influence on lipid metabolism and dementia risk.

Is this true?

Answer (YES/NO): NO